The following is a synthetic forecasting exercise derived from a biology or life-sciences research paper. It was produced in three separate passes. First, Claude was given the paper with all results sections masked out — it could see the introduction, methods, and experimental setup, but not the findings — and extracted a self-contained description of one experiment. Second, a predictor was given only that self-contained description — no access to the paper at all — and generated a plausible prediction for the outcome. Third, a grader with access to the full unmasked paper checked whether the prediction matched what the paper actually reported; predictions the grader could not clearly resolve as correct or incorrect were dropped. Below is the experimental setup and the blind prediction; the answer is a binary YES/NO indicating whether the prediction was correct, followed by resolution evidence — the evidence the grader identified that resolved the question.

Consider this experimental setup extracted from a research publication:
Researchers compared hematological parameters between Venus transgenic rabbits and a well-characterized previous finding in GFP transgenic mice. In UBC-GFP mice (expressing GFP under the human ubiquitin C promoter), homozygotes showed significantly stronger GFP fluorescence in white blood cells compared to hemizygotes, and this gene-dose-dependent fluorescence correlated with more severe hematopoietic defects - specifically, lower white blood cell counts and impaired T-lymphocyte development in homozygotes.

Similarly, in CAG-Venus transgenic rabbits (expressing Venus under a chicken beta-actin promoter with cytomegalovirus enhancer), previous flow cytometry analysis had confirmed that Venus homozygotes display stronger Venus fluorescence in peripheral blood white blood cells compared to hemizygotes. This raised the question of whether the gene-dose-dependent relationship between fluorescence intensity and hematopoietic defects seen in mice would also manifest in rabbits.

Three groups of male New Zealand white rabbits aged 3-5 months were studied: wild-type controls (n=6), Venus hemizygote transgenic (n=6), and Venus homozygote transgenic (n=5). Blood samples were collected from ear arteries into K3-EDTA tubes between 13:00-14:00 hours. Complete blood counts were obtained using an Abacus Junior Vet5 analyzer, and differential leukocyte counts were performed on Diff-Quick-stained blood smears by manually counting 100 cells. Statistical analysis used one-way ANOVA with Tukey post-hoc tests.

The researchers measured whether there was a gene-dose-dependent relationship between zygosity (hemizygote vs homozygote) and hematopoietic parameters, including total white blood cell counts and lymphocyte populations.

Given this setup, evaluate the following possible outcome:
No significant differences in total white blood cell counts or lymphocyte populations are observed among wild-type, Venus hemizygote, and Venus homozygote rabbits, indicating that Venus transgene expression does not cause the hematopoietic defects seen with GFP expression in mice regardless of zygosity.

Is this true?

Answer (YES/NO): YES